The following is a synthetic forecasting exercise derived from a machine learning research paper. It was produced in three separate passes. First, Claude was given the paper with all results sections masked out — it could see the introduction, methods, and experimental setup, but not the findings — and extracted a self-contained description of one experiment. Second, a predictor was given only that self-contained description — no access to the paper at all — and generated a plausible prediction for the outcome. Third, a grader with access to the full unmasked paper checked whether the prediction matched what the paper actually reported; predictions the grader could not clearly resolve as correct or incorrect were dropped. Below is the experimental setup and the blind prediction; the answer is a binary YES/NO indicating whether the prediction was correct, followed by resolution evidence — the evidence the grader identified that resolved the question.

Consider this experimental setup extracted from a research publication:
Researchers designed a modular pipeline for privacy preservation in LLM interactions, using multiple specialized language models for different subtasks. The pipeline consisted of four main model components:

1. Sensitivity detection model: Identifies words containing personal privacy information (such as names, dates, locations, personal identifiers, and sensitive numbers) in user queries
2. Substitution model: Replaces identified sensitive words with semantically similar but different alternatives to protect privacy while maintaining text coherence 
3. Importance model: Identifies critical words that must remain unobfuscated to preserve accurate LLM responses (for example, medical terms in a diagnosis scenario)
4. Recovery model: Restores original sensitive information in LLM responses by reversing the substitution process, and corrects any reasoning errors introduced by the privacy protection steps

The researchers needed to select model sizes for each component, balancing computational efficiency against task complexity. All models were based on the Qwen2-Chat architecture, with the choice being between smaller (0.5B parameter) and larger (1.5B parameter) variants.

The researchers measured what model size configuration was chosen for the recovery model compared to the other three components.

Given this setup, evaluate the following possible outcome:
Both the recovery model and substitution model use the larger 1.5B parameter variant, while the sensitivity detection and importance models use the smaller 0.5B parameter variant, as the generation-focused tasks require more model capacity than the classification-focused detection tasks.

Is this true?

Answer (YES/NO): NO